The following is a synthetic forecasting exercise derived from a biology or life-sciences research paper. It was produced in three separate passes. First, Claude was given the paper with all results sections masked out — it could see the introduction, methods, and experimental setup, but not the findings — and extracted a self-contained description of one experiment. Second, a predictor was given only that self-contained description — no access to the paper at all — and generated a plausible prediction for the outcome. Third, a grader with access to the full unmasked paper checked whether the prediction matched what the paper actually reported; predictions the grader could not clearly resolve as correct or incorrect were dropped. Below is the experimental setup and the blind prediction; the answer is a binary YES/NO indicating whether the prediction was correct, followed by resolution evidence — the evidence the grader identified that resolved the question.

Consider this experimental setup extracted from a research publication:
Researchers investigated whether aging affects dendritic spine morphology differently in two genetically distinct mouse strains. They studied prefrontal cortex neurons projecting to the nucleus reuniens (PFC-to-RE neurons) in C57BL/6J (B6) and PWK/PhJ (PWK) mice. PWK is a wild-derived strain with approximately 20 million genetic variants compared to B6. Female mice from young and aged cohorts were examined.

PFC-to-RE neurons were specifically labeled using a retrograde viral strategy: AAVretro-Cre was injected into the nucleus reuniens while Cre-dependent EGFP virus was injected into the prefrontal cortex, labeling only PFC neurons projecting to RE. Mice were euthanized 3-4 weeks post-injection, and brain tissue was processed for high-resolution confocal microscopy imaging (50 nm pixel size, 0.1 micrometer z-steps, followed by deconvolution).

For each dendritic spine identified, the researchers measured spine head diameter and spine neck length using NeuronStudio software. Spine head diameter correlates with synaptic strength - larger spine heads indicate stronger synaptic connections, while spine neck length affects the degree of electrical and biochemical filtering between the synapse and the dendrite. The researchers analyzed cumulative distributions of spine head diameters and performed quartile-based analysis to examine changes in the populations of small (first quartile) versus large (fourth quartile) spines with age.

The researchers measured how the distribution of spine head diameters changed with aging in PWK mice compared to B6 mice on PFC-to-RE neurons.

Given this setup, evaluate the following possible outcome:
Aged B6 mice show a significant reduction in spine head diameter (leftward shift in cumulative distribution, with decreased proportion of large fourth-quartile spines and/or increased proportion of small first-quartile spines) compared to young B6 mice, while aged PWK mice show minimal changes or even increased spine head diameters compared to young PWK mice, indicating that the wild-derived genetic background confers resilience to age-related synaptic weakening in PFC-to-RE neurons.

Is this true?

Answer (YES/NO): NO